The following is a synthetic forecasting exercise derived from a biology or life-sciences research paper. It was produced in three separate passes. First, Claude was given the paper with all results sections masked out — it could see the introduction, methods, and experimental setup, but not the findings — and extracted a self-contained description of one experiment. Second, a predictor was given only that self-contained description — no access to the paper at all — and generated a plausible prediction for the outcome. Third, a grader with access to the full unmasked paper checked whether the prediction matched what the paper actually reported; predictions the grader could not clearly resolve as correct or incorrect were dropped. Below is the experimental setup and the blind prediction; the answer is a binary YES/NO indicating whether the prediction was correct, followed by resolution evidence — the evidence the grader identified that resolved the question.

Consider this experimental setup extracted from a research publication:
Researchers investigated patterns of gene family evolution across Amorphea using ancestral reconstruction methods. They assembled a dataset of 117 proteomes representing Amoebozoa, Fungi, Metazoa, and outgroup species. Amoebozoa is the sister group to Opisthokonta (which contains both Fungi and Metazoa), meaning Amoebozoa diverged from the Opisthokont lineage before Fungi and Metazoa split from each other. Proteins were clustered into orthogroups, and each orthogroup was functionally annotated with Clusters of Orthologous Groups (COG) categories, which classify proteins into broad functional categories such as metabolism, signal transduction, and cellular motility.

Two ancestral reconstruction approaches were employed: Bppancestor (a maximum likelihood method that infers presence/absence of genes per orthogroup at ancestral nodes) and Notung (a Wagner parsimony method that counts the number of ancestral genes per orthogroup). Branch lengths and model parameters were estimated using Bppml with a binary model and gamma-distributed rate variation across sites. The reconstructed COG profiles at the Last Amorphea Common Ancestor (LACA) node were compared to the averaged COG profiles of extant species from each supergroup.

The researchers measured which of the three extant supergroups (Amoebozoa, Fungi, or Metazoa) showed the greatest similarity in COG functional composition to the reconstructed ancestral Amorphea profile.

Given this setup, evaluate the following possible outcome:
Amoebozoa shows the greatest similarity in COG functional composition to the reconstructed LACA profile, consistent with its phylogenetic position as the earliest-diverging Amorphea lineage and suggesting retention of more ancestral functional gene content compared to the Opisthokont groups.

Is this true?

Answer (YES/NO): YES